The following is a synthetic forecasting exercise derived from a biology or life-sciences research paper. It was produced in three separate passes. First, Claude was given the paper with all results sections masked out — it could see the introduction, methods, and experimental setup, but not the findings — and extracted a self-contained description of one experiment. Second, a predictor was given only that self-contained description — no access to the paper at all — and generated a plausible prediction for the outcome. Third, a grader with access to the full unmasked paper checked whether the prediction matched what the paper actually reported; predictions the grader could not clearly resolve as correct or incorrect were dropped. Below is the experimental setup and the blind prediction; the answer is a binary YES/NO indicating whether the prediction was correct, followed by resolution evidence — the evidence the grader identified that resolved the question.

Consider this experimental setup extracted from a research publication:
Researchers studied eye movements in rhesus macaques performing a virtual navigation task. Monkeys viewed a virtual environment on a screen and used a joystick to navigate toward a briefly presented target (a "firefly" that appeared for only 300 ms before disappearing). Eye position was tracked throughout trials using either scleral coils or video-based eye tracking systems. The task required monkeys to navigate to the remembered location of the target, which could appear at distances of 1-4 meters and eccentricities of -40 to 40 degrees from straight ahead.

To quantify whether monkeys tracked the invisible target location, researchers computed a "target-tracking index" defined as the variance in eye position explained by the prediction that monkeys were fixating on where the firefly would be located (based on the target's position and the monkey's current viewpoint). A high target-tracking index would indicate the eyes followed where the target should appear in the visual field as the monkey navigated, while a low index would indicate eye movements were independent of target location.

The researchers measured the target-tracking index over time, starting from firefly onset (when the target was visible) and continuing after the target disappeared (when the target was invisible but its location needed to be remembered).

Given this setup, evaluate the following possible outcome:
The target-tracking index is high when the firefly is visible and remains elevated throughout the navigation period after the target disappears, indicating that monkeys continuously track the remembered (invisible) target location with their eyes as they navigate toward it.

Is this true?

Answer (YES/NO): YES